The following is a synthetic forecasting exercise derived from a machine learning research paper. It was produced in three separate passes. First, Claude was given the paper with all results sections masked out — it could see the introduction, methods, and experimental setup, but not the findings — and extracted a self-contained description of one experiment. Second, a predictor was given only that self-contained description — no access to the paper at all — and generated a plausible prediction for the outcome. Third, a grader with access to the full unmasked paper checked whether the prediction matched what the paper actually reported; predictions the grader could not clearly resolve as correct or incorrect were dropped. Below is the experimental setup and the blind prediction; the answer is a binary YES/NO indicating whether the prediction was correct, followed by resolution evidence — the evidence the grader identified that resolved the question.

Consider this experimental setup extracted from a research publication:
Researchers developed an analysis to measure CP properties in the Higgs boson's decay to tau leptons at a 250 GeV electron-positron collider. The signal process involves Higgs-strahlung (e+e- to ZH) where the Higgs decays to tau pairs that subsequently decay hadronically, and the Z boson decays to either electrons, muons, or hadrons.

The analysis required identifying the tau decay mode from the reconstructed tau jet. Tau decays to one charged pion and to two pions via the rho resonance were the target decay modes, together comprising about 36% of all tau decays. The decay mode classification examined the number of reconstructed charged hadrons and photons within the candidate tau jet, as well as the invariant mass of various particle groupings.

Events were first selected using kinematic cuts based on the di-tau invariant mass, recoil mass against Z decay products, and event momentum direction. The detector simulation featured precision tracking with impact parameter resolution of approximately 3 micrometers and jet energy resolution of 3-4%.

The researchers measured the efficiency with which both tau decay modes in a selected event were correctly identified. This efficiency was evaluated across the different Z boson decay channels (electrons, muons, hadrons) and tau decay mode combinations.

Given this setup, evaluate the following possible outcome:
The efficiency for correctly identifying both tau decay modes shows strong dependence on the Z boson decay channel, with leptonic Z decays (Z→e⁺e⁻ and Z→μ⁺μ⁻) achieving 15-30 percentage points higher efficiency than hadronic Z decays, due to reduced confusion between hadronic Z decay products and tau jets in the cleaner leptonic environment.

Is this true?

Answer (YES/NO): NO